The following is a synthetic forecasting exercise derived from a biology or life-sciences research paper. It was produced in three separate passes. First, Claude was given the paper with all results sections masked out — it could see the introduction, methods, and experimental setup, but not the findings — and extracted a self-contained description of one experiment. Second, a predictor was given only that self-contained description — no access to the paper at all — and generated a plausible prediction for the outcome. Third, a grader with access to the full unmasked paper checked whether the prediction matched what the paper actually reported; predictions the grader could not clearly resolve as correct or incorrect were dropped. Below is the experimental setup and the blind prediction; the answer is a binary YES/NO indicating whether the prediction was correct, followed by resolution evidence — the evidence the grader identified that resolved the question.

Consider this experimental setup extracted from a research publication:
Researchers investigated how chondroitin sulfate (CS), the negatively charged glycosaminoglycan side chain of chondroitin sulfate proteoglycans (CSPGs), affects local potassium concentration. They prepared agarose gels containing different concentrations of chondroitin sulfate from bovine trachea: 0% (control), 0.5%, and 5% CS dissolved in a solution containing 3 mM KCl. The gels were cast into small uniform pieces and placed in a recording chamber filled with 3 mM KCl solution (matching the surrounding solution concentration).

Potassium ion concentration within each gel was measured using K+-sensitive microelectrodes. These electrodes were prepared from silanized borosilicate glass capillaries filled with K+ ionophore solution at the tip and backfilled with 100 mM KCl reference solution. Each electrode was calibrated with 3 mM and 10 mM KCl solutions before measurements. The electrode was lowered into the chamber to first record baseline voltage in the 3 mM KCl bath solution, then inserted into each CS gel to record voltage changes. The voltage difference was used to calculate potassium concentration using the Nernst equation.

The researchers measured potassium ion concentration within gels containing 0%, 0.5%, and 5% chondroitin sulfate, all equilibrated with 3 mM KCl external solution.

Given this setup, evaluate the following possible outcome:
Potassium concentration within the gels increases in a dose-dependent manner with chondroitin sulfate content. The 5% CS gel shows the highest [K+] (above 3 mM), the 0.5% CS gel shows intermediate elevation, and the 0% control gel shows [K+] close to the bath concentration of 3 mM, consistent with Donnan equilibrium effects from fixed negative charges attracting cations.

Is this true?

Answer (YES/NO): NO